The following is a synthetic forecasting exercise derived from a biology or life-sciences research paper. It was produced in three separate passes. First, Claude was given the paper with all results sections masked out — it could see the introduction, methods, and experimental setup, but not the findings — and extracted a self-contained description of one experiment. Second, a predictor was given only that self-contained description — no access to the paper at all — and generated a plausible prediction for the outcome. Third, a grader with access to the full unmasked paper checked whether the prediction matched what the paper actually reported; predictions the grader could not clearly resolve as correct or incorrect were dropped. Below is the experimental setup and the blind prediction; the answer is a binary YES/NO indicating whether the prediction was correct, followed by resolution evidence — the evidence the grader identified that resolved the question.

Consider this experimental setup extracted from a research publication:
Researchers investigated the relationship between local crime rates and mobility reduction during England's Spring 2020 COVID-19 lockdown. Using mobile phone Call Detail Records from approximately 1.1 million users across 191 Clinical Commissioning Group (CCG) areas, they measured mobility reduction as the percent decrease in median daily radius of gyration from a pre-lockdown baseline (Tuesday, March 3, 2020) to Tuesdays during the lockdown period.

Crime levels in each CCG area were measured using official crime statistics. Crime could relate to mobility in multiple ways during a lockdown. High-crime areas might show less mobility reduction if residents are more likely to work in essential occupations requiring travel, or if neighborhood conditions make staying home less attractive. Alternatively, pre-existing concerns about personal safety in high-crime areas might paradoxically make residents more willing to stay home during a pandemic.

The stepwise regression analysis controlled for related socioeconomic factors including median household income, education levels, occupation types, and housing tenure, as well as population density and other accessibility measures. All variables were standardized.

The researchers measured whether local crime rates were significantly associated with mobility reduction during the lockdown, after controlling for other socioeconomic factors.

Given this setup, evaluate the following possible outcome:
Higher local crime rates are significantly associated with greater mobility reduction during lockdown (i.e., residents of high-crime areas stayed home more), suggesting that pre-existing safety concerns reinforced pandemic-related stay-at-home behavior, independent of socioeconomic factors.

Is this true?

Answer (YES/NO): NO